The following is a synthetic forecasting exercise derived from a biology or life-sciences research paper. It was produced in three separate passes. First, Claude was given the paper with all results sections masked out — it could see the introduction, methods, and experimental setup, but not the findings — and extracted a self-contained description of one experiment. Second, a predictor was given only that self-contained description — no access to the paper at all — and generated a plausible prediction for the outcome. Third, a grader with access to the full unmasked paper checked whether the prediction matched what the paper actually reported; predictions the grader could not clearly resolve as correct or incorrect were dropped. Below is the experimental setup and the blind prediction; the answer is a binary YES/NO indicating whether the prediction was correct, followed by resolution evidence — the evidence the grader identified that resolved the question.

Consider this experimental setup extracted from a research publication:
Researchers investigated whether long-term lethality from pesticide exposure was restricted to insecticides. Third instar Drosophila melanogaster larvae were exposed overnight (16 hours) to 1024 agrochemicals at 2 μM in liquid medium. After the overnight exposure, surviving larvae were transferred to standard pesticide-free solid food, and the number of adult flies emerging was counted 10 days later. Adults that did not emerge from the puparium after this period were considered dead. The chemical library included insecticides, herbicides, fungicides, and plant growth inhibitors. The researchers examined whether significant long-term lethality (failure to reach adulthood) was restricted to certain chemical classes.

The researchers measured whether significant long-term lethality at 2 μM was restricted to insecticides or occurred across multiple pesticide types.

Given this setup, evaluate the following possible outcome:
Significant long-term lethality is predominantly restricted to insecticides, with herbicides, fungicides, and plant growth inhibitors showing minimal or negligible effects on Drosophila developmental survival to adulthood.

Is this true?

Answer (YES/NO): NO